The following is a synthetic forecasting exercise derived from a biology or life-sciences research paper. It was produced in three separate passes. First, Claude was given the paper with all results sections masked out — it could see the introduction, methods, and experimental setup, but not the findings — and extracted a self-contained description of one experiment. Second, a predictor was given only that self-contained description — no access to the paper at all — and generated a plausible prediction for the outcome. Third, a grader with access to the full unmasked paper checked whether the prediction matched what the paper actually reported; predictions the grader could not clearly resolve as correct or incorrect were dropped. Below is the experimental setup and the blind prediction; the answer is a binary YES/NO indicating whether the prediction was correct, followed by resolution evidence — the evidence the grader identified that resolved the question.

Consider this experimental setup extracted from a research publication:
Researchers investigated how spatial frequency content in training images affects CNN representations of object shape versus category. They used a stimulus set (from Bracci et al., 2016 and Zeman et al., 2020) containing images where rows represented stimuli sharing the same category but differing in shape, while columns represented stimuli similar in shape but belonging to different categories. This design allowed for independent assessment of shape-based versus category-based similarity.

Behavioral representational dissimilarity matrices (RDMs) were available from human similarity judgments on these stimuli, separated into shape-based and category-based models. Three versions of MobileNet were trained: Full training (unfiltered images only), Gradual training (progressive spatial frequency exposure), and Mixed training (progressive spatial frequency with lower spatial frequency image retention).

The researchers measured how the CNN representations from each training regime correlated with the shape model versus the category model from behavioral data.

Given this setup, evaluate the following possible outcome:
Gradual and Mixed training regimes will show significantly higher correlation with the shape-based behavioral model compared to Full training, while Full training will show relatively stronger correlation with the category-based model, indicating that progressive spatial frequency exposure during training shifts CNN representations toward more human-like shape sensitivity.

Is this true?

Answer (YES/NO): NO